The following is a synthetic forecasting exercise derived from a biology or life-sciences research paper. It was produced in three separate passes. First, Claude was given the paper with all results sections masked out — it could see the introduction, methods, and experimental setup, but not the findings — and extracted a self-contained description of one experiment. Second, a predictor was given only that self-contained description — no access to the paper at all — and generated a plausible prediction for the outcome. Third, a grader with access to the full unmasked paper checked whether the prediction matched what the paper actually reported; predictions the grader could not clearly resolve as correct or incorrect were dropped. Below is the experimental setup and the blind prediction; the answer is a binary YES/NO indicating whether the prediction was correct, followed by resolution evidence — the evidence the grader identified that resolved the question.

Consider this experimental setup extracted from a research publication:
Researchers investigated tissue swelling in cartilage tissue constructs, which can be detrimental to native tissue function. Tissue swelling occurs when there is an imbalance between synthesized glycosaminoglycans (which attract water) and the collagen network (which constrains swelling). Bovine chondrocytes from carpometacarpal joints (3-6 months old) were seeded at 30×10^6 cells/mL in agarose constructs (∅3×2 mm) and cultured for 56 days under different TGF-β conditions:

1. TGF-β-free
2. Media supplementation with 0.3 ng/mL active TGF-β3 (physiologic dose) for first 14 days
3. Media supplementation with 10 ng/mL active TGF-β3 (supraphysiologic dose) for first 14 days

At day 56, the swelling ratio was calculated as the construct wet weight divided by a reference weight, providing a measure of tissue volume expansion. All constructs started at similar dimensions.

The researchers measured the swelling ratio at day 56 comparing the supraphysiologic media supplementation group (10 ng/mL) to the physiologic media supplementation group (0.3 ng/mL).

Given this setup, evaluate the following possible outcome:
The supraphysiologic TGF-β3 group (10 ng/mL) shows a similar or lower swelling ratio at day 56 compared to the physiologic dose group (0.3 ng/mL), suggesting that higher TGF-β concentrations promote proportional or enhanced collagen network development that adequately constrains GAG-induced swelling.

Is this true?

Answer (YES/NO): NO